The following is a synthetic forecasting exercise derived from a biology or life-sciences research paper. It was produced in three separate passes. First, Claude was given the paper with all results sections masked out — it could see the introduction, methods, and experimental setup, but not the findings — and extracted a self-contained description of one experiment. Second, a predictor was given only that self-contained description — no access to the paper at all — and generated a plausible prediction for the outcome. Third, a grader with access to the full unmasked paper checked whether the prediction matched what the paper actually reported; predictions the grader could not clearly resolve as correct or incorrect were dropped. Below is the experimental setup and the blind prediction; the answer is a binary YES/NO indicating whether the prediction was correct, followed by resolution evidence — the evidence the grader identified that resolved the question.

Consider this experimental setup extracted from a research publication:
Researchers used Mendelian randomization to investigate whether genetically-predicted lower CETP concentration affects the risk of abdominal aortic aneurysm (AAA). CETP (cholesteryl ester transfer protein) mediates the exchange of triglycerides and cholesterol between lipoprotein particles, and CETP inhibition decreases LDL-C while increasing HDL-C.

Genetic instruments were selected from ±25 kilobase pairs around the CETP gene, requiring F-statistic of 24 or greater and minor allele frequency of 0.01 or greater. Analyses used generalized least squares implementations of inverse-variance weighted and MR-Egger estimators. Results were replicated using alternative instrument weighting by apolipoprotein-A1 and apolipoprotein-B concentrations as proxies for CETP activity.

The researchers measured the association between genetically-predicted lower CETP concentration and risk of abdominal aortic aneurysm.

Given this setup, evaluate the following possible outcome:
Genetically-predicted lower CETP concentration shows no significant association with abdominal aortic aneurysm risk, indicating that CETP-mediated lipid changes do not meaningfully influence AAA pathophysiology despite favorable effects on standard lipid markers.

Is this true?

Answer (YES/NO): NO